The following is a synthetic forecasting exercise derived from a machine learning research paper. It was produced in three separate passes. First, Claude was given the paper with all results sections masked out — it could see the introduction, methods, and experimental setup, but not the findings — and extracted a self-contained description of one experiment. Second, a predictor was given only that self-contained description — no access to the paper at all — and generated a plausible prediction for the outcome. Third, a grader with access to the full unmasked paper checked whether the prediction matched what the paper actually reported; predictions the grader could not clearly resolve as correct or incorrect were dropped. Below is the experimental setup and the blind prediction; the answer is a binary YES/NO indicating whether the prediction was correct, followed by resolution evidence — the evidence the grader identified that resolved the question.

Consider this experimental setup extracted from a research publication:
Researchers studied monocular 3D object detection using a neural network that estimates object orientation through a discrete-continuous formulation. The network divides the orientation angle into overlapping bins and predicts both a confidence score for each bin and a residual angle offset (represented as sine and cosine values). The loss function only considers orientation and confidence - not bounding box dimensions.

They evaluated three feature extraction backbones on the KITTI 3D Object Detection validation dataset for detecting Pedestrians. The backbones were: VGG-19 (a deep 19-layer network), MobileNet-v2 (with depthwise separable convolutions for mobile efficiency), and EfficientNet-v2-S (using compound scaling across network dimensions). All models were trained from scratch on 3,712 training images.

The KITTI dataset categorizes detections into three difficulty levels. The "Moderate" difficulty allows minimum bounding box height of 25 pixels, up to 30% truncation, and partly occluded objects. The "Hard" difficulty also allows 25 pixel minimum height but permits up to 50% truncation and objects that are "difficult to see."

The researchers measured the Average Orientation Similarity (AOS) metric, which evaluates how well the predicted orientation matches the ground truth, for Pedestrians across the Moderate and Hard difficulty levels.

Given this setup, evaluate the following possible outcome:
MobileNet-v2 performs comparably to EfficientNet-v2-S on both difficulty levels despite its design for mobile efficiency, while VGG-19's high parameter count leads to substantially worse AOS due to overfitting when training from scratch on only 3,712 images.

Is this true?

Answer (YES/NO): NO